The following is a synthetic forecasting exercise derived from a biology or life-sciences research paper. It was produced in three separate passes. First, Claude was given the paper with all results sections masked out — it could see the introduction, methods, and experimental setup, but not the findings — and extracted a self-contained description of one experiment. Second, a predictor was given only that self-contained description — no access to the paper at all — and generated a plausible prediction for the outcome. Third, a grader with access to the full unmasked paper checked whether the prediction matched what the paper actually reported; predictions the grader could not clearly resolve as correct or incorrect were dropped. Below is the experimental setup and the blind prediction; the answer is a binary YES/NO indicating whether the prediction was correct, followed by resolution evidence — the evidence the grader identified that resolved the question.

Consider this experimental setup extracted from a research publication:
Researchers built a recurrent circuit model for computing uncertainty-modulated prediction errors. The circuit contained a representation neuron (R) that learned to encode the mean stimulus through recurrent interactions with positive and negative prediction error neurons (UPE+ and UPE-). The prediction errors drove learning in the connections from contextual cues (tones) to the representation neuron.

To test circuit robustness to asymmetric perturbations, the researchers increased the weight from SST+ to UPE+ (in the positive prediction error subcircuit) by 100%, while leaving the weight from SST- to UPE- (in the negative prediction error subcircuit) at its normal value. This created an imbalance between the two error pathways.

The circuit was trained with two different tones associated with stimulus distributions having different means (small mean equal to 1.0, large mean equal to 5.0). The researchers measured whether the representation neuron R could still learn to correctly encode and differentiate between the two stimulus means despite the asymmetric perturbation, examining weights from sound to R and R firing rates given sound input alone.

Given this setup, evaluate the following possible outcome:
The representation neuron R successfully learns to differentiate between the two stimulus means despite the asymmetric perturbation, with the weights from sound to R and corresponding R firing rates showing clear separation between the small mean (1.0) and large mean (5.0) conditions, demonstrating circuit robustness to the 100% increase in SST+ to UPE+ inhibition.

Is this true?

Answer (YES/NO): NO